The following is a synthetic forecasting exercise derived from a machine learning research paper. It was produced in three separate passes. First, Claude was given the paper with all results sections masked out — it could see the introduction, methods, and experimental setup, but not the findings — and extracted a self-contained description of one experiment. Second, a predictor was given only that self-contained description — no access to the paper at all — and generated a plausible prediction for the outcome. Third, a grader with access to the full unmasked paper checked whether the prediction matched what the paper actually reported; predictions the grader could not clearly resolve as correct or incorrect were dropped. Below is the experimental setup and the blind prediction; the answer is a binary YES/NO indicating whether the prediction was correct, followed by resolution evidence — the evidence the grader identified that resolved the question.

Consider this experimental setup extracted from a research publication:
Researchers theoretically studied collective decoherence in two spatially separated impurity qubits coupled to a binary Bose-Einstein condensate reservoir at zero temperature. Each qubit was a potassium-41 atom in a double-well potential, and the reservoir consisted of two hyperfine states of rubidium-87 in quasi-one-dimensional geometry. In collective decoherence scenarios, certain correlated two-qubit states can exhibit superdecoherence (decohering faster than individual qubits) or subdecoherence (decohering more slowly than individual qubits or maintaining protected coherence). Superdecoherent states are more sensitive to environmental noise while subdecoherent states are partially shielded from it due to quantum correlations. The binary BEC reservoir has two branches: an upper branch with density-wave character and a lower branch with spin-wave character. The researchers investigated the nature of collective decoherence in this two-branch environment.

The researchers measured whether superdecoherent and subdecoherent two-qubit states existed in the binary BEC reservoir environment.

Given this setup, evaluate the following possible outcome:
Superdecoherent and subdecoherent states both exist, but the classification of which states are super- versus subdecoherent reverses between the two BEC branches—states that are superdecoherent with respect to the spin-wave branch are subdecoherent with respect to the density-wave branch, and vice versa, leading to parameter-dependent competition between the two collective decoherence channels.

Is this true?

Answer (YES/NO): NO